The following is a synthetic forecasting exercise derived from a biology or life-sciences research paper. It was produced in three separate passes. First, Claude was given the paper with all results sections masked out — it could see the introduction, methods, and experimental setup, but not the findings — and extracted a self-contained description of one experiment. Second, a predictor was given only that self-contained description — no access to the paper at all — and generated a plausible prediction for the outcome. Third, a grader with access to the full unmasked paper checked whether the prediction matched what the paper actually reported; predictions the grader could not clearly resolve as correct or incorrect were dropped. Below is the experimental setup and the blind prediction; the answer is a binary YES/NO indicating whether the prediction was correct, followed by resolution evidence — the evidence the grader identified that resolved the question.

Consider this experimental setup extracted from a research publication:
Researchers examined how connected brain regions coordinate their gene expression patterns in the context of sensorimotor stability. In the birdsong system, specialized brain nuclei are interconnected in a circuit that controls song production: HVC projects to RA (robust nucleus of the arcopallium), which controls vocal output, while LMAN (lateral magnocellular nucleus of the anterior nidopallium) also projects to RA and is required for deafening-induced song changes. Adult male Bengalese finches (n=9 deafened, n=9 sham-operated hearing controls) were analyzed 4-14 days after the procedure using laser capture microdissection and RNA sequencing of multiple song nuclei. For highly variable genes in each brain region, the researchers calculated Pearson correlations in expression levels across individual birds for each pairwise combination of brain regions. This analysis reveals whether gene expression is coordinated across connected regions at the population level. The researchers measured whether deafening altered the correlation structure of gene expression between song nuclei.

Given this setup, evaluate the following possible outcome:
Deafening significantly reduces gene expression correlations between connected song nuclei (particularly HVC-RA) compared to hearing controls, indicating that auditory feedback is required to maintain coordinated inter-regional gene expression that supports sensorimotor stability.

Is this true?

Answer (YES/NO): YES